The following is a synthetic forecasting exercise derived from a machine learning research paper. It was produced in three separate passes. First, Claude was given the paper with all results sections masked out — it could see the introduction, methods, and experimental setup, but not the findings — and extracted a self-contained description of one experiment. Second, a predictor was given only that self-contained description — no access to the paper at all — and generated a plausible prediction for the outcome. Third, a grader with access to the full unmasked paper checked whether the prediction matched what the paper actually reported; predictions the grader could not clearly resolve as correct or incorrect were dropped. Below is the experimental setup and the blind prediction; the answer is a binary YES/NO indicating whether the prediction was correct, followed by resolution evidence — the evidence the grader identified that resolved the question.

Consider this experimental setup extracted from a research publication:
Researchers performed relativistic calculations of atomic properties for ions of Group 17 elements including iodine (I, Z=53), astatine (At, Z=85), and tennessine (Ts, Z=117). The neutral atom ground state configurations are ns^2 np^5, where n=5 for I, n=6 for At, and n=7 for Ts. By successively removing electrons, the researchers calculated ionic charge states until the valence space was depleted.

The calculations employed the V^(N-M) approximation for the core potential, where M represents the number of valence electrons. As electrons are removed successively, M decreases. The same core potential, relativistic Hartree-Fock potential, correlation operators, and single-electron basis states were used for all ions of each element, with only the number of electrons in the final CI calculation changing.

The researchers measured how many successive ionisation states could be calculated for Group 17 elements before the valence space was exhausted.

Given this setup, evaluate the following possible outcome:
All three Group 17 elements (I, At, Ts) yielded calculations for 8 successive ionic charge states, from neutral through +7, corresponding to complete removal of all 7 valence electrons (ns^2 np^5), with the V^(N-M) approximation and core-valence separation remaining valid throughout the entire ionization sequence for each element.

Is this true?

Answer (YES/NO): YES